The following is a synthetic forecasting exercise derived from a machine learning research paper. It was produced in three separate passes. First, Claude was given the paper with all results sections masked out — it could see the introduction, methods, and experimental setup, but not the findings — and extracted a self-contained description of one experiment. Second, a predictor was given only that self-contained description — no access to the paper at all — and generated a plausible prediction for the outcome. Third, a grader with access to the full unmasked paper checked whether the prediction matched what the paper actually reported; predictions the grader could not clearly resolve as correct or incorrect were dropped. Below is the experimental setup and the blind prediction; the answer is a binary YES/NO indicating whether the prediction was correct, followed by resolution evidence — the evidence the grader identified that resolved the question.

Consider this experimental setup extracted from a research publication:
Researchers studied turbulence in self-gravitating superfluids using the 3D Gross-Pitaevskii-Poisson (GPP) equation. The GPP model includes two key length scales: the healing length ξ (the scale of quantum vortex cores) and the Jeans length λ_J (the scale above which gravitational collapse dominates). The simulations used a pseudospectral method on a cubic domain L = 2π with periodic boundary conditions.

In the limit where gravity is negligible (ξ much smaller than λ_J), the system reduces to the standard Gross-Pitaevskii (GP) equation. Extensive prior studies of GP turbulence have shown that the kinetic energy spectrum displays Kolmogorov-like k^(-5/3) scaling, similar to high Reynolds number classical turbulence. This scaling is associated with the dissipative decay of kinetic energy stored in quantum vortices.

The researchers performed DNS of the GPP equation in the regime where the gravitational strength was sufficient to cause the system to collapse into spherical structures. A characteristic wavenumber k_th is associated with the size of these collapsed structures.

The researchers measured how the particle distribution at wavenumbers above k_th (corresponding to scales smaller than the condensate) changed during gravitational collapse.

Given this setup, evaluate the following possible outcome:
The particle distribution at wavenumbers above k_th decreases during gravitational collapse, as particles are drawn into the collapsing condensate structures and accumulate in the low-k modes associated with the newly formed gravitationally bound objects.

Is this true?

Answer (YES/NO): YES